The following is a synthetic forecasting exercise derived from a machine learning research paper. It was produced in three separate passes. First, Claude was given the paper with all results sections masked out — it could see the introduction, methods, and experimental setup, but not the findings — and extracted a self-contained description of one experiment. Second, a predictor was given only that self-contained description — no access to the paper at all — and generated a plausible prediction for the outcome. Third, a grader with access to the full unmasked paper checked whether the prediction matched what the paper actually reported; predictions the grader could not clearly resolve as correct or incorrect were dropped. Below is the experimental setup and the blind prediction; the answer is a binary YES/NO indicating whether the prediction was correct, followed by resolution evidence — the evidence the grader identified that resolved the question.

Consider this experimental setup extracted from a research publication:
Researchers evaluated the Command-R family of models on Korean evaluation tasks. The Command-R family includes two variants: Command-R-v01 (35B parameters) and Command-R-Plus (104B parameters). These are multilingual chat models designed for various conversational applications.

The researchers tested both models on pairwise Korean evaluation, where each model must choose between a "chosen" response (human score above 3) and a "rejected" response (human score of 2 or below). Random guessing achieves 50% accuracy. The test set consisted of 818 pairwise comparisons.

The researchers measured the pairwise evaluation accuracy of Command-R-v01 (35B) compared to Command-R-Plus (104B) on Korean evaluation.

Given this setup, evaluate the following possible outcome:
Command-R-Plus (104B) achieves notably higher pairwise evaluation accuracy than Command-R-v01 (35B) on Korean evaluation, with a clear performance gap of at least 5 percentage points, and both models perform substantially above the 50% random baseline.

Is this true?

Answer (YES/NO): NO